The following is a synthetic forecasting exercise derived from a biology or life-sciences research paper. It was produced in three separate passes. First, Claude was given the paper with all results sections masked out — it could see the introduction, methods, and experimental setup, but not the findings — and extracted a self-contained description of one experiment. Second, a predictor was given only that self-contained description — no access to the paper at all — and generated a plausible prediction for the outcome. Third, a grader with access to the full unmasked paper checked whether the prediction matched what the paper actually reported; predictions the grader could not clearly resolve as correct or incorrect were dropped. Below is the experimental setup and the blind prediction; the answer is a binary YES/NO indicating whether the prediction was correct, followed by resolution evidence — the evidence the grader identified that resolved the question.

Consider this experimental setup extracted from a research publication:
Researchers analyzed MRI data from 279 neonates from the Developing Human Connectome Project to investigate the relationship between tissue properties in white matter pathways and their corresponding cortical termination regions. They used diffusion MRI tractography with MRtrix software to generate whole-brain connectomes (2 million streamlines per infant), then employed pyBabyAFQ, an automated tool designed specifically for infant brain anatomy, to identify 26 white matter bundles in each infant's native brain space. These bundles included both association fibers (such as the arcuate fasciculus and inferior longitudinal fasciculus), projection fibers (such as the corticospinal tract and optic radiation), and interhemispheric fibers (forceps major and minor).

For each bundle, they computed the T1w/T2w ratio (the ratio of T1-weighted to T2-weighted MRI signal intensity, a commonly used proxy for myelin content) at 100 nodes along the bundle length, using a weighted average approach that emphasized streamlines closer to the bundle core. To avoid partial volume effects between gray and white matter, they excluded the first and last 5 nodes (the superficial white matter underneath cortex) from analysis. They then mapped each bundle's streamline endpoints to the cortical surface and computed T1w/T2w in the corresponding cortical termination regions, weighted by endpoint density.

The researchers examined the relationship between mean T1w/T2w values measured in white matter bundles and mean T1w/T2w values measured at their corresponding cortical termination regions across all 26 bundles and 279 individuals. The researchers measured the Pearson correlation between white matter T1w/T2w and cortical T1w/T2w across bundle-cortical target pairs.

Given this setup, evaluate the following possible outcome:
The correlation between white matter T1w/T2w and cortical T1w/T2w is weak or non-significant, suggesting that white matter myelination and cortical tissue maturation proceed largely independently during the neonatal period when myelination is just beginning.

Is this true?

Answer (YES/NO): NO